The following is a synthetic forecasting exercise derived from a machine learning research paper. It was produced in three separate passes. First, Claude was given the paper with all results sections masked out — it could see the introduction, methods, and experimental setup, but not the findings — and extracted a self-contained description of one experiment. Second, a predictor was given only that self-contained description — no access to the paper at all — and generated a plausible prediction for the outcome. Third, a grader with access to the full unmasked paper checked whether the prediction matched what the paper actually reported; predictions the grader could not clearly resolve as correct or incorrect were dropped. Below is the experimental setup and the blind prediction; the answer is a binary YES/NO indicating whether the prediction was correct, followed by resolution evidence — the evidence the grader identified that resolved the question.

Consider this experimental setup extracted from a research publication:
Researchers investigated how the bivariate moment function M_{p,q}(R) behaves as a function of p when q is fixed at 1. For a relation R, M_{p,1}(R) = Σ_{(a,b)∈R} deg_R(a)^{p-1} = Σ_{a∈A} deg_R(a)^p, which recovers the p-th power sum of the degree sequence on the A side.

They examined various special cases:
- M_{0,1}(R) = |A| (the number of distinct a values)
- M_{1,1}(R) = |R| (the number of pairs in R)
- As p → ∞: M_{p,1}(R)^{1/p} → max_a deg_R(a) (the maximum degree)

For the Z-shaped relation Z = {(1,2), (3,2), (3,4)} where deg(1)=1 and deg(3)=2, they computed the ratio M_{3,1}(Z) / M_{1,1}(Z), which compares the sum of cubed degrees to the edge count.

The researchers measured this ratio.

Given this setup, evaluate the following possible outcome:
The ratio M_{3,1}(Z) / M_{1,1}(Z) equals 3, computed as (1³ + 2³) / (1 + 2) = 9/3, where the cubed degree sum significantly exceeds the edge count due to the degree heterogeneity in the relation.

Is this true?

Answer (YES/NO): YES